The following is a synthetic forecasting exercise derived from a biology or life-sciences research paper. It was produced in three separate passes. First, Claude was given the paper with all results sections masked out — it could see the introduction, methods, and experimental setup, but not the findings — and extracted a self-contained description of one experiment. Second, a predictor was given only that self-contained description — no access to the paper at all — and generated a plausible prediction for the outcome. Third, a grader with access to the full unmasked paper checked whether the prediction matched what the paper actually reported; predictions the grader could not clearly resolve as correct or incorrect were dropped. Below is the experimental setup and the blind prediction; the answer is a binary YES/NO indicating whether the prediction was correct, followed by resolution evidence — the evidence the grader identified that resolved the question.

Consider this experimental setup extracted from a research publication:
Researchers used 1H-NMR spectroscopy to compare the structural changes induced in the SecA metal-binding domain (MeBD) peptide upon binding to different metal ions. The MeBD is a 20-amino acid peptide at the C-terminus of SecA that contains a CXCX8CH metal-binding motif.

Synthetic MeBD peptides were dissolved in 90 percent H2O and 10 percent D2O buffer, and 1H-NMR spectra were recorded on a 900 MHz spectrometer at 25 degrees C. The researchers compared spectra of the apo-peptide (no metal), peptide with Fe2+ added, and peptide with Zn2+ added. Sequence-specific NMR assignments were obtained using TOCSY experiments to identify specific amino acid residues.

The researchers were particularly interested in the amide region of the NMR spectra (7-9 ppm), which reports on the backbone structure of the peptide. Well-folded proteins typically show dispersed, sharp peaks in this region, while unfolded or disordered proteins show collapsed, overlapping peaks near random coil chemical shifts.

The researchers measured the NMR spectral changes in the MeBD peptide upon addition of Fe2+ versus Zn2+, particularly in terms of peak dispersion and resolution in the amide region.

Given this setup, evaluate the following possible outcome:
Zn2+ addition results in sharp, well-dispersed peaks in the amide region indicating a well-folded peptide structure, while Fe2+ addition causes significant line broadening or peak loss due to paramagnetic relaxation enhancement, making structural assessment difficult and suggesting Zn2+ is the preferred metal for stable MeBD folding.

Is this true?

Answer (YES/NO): NO